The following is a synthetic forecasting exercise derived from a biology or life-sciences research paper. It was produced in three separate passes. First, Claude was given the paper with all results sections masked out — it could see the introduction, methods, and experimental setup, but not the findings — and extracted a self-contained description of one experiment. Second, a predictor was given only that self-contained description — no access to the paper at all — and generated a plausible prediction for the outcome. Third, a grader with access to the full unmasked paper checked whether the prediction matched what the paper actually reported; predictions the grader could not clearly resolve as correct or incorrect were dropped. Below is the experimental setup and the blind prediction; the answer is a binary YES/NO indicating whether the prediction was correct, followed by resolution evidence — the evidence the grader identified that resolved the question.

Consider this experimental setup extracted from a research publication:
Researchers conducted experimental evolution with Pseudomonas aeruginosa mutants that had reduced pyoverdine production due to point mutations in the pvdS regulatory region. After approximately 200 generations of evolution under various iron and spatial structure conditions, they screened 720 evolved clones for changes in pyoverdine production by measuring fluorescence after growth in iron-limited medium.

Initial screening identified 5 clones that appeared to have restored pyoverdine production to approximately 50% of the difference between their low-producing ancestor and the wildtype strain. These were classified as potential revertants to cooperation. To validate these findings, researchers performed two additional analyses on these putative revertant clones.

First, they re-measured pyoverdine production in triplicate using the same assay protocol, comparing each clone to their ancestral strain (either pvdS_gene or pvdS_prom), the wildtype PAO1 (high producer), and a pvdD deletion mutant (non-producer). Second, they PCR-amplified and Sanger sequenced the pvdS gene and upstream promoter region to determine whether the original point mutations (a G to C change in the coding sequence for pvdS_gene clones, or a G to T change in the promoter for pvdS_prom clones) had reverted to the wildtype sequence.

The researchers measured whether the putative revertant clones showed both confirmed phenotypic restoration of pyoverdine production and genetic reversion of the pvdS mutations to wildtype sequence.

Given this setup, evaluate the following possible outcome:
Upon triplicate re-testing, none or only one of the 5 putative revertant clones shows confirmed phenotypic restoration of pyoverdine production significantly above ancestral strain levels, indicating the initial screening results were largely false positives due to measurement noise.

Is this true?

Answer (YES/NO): NO